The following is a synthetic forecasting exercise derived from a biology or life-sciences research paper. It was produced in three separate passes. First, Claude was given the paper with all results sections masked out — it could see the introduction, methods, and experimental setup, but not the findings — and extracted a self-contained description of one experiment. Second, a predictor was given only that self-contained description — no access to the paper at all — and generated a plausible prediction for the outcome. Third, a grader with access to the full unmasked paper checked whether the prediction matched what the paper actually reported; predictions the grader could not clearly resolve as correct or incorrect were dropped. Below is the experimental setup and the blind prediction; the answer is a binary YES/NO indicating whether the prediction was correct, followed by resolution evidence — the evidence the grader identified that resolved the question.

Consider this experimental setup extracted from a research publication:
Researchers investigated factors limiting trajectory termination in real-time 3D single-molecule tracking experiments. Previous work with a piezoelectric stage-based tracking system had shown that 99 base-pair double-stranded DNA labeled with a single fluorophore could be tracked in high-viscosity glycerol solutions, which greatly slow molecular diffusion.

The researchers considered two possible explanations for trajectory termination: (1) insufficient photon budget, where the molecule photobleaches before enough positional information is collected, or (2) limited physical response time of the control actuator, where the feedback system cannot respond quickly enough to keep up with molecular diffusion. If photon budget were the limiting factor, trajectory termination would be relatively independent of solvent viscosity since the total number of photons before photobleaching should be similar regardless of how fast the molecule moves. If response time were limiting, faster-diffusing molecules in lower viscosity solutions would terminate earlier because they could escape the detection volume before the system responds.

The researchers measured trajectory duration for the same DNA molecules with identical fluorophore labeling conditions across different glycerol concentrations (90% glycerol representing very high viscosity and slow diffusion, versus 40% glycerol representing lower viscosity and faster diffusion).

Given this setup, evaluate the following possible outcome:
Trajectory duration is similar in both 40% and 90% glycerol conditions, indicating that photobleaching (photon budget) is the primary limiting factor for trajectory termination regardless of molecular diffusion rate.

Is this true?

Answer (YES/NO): NO